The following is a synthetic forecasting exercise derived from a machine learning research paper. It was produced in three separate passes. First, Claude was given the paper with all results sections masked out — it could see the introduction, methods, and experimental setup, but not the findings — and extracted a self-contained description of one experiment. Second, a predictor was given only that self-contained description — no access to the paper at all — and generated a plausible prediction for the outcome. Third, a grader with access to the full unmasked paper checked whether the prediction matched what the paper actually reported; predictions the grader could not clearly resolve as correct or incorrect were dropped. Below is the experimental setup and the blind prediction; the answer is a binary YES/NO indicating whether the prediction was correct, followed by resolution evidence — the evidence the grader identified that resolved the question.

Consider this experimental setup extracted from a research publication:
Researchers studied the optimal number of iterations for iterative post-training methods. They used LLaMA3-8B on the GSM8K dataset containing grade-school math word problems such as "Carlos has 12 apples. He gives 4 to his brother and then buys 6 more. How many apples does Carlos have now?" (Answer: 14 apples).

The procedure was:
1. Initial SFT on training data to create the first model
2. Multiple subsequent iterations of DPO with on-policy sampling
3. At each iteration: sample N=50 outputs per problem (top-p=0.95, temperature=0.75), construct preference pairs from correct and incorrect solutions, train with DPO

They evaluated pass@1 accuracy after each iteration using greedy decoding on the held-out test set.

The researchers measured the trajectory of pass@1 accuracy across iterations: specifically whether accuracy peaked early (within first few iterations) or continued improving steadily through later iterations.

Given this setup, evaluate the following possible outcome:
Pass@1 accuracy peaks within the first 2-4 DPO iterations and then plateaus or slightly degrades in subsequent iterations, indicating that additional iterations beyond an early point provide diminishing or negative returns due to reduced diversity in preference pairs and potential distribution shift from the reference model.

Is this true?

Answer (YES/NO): NO